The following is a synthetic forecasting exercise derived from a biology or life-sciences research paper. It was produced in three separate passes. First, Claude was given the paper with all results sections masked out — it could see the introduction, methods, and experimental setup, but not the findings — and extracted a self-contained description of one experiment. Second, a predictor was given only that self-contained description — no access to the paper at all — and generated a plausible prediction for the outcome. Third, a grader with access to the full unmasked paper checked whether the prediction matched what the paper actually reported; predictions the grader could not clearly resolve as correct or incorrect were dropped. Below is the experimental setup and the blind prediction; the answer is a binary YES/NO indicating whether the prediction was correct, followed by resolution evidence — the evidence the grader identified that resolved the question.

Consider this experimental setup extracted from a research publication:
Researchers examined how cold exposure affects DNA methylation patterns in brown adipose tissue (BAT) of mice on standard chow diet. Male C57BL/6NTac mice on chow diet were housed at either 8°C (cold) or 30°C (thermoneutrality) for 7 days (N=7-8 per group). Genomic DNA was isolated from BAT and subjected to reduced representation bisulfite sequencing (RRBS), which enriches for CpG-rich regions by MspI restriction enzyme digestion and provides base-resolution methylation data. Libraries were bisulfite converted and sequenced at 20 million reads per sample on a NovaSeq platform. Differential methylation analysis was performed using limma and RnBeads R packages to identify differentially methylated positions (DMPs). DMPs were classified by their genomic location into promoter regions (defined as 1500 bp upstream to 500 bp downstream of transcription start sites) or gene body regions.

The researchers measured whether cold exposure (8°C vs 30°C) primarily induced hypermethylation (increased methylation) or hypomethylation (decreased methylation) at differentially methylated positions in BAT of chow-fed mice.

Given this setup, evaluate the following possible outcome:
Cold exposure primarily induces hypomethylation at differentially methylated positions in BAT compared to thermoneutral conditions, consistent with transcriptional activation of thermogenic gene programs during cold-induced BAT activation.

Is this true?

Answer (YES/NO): YES